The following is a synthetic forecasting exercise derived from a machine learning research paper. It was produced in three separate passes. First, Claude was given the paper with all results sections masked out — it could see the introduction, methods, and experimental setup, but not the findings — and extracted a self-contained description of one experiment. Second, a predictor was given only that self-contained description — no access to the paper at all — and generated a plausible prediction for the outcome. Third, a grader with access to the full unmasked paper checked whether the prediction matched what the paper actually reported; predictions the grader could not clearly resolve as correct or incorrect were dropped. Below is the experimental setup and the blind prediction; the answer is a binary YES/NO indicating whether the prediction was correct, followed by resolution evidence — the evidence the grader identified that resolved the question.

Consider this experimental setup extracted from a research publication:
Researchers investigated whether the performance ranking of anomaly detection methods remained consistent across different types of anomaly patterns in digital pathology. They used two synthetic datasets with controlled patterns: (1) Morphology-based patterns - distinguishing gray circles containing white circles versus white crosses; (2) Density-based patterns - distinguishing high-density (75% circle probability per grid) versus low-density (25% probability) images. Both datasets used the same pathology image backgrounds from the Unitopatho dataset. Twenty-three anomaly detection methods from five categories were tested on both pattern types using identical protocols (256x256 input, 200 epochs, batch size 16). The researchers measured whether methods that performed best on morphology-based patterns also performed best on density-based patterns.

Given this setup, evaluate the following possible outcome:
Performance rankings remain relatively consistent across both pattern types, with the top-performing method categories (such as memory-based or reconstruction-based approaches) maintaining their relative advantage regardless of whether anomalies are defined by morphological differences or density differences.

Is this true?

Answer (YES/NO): NO